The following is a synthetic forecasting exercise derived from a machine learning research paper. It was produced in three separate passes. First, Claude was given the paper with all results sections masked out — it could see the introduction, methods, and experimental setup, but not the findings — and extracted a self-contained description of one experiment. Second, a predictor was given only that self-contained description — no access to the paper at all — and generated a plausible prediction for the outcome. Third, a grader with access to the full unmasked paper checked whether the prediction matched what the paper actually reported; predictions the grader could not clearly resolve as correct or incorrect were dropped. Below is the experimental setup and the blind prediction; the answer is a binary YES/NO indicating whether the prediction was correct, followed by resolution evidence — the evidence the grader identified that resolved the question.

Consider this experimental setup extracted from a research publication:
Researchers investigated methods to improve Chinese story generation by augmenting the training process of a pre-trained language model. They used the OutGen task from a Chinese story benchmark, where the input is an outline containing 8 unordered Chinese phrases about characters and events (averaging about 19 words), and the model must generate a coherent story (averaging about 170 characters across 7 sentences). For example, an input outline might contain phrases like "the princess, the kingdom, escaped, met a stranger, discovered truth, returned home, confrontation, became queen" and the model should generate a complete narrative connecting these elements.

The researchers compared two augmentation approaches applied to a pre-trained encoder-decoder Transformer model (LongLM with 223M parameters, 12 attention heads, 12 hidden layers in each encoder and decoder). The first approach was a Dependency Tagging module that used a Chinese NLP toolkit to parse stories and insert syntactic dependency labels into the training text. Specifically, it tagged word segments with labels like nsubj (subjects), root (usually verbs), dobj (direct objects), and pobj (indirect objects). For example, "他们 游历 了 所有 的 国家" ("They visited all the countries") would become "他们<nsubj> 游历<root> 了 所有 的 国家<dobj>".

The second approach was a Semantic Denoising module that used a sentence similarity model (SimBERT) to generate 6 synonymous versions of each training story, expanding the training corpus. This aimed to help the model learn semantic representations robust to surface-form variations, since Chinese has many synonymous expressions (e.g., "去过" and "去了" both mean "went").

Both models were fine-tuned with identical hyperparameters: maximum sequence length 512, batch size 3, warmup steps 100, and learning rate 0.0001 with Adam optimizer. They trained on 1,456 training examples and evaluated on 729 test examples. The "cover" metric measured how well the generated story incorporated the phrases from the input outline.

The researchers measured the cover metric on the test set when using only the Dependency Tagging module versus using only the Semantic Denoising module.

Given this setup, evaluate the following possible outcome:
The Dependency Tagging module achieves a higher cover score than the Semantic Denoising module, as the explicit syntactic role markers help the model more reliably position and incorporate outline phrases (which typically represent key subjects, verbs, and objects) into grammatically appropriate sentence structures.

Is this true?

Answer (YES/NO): NO